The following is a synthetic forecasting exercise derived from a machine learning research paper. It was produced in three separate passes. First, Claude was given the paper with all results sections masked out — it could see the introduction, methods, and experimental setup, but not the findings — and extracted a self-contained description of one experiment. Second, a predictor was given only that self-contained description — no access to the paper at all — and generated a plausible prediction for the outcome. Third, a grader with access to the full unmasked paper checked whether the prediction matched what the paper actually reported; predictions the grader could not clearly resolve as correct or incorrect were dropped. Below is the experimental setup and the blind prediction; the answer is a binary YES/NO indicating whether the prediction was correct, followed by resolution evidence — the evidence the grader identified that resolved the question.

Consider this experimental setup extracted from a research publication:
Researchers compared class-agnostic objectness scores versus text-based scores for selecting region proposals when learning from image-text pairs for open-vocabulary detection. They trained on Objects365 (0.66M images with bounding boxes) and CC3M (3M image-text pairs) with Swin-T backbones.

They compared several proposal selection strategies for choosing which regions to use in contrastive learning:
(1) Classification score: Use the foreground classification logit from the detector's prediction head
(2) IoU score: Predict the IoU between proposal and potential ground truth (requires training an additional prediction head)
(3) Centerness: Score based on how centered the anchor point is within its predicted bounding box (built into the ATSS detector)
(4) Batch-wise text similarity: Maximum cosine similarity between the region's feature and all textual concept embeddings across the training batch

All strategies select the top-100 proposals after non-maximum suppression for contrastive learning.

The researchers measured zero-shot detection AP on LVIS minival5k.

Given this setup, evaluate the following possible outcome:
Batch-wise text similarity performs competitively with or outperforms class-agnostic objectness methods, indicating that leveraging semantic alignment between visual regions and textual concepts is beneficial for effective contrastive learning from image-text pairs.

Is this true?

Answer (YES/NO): YES